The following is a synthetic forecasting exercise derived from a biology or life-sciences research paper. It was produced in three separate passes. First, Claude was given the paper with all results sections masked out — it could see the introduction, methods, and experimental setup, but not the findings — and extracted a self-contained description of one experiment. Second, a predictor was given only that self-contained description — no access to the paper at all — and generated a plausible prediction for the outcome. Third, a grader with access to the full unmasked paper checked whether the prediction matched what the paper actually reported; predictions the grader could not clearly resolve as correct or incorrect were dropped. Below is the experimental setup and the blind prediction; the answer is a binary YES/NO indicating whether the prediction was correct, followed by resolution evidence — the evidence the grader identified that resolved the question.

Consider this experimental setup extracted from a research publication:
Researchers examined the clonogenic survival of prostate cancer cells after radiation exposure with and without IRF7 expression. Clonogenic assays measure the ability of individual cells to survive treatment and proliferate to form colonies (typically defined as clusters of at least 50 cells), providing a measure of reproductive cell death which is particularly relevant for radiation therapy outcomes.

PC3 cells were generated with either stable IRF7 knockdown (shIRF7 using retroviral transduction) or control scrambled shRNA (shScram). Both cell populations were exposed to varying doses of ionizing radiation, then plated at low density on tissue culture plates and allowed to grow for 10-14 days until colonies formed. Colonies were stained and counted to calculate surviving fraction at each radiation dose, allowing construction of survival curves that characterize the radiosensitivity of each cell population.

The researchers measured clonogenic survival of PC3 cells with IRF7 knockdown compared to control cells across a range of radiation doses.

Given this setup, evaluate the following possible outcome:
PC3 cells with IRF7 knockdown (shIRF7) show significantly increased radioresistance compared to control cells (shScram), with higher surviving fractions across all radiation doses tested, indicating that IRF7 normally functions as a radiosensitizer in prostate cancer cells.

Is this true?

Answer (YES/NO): NO